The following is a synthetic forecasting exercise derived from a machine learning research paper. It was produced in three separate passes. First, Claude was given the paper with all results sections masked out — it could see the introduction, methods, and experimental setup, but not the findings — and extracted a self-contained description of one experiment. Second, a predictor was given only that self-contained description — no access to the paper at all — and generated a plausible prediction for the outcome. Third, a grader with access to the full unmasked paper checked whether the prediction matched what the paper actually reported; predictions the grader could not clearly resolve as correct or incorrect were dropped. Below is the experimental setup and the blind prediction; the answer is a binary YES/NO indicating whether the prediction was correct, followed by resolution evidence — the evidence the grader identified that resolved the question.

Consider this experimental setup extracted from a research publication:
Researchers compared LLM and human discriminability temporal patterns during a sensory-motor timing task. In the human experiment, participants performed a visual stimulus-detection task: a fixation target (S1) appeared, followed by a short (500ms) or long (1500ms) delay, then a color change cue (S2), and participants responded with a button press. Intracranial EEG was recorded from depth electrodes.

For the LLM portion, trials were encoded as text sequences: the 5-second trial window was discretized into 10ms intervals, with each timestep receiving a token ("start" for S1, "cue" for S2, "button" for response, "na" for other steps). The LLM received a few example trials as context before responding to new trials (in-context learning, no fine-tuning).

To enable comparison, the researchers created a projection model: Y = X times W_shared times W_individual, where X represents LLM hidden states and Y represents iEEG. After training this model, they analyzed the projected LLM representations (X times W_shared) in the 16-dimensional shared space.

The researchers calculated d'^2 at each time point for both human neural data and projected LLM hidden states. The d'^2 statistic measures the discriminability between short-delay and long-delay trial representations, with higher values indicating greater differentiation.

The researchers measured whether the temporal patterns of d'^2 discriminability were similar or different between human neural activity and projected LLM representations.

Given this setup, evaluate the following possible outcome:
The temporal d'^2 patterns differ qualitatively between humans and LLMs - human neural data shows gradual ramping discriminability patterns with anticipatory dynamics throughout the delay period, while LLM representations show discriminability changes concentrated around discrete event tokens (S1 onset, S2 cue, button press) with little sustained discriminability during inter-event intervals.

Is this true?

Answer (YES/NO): NO